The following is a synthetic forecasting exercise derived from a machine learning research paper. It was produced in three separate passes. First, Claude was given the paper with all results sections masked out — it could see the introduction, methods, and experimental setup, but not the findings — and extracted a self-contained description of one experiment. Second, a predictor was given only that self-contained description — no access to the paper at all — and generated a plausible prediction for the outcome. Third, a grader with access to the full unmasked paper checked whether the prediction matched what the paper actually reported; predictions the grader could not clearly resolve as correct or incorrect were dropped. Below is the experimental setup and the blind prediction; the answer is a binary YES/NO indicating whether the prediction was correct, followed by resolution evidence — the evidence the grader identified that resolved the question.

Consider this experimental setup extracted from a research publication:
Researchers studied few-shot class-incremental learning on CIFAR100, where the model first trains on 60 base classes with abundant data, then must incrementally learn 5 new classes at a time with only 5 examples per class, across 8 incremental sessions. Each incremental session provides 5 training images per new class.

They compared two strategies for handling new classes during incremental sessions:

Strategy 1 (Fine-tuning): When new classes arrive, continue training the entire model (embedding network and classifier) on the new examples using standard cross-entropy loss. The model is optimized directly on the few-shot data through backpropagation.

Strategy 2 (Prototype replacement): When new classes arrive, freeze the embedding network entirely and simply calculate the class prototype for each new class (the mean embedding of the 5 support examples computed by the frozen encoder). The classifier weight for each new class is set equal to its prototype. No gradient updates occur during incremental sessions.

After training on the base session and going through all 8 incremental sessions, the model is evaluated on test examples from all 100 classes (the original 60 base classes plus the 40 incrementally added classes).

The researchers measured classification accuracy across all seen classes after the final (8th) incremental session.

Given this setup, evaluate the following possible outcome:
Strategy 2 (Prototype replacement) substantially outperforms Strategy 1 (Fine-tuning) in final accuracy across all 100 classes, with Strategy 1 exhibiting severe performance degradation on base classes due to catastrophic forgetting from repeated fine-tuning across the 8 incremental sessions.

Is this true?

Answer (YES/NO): YES